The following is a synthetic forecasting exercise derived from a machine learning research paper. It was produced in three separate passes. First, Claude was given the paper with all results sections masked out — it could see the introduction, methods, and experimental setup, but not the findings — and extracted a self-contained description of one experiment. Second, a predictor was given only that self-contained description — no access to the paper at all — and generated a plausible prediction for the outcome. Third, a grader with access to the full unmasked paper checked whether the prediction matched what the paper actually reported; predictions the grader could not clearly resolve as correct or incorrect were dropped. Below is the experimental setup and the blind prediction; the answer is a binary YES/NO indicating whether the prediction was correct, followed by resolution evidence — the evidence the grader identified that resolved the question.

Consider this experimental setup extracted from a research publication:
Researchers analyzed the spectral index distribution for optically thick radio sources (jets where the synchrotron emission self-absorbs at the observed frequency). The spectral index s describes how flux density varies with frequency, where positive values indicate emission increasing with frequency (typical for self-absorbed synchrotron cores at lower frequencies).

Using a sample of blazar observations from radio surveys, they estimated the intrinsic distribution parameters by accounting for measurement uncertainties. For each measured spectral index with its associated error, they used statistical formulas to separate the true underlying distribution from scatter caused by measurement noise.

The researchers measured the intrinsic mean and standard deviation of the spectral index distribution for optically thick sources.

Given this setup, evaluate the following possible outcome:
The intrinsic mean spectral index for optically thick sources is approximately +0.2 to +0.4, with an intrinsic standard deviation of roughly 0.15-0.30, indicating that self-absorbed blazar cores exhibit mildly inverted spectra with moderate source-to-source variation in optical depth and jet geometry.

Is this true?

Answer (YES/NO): NO